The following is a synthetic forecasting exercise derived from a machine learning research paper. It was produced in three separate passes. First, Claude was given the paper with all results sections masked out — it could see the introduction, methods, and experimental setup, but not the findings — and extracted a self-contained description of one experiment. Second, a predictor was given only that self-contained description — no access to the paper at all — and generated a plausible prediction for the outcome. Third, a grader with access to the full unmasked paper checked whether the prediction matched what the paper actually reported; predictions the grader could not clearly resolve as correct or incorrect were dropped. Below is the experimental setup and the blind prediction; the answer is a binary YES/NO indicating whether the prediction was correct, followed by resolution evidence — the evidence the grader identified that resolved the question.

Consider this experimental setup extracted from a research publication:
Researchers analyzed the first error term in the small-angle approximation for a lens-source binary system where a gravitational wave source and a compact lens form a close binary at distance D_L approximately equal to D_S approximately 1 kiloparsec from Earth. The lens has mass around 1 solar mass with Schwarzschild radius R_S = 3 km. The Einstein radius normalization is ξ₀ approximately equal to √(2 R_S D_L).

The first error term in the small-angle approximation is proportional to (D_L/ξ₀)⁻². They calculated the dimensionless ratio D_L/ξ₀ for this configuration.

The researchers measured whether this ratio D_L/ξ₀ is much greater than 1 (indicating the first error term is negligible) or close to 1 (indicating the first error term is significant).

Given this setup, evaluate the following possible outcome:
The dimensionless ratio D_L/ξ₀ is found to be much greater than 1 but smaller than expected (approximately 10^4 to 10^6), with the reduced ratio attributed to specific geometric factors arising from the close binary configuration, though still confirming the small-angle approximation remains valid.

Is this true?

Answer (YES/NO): NO